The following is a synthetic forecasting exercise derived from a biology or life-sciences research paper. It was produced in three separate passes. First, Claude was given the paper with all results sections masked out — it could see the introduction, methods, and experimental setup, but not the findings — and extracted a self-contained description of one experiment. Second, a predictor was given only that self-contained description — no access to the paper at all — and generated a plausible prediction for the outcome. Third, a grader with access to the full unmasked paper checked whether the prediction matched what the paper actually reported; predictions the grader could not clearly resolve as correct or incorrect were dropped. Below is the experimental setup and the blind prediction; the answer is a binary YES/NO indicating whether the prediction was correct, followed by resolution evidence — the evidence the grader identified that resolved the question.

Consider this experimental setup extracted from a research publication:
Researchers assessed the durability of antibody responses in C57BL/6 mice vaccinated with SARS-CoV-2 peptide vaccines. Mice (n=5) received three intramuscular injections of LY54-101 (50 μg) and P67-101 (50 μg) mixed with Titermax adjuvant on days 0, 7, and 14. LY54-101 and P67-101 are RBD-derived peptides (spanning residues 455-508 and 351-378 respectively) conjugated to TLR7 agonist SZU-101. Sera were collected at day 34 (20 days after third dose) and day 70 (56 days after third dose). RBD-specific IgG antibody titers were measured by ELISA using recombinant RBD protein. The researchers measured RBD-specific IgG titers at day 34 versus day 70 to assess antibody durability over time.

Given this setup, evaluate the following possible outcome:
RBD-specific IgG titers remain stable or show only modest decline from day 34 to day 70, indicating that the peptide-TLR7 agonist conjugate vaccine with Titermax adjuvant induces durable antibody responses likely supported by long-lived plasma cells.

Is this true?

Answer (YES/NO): YES